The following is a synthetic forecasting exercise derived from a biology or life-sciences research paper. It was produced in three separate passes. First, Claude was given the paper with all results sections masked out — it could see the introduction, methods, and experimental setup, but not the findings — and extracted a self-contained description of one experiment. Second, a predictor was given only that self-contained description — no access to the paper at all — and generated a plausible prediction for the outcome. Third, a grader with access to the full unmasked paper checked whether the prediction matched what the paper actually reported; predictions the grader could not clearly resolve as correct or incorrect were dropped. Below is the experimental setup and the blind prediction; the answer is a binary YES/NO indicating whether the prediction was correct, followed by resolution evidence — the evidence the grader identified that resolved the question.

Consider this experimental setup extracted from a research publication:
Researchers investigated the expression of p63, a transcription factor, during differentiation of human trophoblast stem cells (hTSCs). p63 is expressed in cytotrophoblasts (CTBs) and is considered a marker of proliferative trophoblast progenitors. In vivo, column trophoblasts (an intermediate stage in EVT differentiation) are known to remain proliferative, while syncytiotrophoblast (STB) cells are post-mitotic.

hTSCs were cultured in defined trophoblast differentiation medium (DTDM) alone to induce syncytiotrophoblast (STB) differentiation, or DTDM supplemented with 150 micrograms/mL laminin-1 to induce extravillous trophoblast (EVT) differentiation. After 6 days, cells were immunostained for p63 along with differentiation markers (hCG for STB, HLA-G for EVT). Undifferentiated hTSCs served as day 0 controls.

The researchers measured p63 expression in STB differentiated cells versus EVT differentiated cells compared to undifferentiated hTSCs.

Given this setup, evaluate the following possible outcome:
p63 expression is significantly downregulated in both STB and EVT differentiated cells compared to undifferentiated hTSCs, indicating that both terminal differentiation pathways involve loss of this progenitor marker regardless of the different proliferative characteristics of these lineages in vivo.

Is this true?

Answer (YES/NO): YES